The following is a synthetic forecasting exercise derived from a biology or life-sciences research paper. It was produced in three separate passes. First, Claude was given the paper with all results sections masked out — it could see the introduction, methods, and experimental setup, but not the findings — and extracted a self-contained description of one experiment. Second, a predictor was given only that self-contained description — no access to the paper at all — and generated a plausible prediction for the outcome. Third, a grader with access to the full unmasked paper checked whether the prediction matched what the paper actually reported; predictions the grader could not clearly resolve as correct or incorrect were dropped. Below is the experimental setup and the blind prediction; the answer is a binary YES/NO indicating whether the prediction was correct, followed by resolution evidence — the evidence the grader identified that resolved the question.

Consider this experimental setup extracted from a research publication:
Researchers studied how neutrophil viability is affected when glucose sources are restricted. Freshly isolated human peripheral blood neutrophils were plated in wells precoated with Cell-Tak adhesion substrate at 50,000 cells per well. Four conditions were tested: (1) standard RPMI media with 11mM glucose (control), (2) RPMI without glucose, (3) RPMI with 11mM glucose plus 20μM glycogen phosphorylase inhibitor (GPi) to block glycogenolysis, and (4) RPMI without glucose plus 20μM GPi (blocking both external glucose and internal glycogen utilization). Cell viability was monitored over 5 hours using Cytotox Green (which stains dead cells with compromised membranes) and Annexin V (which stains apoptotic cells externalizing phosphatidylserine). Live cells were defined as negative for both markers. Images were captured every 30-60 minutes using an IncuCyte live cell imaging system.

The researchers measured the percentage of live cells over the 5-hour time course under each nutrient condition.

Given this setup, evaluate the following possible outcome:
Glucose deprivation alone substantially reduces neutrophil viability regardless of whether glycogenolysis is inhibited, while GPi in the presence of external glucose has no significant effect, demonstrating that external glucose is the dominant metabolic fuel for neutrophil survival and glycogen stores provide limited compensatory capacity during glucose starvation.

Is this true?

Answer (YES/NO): NO